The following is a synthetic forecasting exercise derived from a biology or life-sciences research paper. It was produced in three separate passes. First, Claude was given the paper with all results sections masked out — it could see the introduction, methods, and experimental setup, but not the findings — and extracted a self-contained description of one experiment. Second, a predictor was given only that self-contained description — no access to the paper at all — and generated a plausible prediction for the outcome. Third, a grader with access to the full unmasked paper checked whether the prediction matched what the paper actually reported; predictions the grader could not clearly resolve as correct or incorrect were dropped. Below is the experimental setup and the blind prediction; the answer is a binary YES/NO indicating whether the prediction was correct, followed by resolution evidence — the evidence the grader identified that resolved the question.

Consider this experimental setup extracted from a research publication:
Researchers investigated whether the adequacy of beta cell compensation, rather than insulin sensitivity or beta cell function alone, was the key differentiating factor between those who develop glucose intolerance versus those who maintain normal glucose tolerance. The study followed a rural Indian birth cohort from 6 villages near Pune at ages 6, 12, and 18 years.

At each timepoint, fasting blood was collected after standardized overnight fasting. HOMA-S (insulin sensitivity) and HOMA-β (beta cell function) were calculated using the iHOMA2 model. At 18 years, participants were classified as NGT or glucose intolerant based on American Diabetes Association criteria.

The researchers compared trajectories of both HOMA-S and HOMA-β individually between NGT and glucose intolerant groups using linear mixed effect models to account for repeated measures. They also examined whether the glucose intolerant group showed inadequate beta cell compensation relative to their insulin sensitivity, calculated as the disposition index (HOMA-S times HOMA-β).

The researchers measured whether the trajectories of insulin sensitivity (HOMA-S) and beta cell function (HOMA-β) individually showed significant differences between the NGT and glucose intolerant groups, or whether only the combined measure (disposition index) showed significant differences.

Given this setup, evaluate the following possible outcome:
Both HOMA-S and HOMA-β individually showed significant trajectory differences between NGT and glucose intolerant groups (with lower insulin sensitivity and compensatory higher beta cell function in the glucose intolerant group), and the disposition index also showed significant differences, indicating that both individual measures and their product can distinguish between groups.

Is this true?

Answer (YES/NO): NO